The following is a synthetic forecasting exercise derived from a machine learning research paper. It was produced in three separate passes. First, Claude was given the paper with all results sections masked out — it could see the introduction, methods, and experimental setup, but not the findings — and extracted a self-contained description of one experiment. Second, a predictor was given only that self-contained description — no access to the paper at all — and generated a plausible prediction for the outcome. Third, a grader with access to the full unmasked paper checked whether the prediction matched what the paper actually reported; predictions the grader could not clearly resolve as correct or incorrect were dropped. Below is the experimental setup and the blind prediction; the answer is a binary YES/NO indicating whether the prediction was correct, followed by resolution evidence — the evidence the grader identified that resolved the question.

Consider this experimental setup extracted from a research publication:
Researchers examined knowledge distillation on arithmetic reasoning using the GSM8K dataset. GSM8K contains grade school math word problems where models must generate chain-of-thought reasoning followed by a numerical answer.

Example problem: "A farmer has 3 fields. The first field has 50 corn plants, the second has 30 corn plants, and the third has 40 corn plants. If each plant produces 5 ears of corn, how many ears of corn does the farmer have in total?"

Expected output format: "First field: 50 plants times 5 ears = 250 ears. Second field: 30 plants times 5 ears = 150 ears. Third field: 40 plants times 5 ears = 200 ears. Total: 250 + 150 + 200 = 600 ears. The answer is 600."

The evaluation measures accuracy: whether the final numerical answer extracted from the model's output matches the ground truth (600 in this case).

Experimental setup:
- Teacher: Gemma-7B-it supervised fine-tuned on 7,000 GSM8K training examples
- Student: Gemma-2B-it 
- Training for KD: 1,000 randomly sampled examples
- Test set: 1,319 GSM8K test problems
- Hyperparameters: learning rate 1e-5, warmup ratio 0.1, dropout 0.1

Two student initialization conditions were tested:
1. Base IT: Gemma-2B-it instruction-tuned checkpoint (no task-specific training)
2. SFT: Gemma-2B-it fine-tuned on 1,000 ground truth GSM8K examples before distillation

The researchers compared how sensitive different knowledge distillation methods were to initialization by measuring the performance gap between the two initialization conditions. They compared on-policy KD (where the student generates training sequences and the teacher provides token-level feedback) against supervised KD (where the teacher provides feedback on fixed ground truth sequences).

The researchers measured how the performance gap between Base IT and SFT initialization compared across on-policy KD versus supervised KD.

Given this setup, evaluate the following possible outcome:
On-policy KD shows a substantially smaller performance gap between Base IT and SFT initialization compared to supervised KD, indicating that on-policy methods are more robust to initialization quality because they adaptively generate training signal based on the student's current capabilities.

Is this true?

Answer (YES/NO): NO